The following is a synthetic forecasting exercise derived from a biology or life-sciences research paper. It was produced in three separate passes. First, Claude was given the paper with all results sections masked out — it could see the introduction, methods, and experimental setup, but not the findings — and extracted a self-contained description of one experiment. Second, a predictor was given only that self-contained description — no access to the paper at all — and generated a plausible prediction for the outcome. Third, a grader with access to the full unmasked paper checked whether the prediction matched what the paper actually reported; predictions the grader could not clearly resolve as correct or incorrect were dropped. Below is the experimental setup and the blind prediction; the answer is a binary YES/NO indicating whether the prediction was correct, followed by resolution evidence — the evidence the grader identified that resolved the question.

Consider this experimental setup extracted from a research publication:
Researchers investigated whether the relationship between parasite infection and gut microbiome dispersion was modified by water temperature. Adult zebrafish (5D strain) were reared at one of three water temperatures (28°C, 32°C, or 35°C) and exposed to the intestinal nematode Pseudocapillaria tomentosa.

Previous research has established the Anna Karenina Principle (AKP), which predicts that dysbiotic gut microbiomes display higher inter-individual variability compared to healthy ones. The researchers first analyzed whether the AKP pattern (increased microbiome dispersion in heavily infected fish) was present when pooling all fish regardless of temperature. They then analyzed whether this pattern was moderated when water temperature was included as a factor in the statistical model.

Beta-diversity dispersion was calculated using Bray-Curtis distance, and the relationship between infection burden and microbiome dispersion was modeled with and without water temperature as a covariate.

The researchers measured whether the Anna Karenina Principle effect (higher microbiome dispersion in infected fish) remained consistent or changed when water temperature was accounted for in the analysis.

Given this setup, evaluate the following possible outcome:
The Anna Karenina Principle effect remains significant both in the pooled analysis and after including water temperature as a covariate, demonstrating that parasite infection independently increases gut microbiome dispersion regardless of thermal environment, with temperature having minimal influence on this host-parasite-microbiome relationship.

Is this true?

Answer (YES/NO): NO